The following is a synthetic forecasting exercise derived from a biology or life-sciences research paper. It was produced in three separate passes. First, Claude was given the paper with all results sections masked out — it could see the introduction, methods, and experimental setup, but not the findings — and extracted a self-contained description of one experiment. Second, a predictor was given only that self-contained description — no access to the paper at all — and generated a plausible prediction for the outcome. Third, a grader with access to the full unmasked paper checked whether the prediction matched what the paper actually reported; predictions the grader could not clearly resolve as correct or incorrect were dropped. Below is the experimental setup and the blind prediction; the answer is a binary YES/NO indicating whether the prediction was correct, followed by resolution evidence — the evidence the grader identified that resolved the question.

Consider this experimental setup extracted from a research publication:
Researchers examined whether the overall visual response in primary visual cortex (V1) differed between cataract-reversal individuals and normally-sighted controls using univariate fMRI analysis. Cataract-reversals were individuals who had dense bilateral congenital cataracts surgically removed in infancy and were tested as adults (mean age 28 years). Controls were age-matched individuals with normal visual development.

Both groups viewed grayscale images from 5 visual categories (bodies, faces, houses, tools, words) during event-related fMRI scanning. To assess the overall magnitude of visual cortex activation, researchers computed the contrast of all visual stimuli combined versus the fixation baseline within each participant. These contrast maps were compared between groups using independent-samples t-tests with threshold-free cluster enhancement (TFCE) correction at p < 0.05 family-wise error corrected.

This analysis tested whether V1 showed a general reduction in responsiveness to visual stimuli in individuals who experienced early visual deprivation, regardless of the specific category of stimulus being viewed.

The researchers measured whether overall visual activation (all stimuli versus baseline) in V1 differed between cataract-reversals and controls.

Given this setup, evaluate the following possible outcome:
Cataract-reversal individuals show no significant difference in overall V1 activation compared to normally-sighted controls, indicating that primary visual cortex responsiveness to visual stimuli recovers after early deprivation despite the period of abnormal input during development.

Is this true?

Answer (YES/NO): NO